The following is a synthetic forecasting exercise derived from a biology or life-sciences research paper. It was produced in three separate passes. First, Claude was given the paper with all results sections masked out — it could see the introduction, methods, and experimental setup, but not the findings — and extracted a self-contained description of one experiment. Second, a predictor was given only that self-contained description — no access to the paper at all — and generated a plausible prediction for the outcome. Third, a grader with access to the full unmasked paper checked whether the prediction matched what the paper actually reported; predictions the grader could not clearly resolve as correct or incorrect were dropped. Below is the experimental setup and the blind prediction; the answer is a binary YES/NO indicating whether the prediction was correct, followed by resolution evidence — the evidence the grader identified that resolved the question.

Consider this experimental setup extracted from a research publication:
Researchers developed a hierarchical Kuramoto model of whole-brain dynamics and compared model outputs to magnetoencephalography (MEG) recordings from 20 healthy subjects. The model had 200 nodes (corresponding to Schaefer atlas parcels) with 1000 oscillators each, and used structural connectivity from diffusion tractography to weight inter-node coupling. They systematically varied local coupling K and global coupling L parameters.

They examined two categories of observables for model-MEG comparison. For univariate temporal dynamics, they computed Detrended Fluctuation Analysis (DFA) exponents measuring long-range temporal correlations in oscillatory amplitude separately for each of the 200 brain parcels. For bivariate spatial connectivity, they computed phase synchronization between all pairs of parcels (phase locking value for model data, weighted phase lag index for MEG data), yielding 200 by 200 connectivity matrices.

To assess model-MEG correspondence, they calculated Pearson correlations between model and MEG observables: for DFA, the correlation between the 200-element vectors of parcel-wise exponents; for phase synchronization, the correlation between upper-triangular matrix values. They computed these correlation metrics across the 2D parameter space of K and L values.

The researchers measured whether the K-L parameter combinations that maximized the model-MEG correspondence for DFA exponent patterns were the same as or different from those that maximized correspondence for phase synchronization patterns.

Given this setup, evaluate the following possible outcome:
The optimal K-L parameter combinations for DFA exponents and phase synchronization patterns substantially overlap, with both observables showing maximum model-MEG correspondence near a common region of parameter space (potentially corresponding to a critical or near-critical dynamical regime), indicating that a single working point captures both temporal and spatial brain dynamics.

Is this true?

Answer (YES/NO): YES